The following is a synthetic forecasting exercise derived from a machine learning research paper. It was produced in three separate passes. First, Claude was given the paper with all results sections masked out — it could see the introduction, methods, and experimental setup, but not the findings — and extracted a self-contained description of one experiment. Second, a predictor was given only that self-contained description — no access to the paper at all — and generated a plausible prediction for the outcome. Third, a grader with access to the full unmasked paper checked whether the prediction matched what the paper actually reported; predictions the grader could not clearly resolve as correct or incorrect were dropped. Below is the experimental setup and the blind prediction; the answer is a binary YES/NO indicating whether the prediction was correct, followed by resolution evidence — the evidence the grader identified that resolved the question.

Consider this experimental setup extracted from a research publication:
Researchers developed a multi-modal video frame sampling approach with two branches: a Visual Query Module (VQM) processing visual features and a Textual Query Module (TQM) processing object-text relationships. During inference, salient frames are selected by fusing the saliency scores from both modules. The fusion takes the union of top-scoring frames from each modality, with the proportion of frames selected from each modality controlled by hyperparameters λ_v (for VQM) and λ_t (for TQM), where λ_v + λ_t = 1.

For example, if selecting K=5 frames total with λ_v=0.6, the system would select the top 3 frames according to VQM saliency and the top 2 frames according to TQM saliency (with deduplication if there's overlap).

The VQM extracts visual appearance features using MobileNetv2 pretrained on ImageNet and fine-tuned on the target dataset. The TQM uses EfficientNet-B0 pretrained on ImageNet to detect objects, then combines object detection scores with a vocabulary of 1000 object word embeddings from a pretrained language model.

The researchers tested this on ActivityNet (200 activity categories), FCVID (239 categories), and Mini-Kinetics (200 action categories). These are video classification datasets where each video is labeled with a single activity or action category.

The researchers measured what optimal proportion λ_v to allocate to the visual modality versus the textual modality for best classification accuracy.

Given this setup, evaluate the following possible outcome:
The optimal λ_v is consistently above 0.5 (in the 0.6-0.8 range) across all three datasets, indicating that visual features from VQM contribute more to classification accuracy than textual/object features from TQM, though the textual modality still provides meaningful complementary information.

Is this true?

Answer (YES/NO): YES